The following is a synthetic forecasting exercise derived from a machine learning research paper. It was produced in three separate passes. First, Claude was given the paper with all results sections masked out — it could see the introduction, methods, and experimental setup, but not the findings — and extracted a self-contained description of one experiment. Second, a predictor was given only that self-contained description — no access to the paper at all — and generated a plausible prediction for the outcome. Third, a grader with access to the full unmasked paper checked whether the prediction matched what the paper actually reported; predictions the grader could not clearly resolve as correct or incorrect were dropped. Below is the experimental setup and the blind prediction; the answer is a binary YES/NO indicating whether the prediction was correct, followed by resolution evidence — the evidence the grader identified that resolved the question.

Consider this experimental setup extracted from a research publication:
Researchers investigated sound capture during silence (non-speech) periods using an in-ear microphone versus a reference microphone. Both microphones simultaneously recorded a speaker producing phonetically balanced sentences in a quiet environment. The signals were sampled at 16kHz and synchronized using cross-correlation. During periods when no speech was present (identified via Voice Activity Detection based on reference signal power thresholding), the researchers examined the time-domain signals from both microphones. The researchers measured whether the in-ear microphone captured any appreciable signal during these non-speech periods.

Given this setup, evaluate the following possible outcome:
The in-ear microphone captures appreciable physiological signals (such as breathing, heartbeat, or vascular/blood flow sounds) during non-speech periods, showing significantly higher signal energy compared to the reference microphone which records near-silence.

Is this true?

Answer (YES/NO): YES